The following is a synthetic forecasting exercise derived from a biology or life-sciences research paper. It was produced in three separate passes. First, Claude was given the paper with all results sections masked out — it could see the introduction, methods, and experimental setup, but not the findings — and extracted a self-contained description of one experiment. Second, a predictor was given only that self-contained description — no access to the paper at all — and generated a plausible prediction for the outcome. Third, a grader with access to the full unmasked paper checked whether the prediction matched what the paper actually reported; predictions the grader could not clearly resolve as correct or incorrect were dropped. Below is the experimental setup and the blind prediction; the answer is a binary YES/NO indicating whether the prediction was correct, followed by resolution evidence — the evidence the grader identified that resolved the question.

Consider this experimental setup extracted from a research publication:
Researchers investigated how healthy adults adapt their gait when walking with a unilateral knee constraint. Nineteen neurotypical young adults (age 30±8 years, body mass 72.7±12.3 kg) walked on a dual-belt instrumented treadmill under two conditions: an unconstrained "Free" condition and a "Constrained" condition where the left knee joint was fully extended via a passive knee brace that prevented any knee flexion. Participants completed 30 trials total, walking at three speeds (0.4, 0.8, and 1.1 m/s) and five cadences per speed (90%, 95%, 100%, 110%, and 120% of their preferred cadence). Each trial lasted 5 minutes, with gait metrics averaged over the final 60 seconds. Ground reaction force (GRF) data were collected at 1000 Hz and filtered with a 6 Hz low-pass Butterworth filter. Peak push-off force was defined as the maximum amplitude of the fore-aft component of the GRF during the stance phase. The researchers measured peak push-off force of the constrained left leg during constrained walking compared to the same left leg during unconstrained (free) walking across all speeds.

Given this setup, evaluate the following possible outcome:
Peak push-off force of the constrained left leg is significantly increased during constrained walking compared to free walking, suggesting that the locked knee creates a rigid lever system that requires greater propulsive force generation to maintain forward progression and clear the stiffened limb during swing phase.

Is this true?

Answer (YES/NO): NO